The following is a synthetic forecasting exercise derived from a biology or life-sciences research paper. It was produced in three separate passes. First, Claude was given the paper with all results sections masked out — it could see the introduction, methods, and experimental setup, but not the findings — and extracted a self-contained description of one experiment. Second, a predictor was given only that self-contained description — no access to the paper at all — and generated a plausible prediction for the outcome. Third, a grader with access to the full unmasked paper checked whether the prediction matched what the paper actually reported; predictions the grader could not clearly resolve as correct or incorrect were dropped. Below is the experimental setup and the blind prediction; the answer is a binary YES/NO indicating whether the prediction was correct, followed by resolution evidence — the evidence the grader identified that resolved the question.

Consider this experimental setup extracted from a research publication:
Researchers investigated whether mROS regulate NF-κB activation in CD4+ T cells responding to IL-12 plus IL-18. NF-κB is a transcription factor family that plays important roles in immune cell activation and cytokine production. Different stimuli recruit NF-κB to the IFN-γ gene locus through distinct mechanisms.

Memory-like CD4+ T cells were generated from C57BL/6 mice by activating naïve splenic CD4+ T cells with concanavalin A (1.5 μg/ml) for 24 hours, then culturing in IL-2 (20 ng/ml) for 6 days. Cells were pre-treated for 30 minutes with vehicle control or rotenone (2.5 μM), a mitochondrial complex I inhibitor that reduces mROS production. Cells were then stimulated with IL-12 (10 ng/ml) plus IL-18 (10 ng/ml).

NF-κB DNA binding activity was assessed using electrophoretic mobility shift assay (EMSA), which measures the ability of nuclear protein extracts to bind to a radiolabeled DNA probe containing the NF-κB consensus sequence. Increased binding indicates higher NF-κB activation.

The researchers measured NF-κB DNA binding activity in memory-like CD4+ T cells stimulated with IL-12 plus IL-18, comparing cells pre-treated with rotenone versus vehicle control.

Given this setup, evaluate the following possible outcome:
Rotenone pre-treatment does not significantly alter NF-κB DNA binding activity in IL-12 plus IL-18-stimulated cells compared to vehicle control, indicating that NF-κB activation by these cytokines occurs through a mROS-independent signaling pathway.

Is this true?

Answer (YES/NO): NO